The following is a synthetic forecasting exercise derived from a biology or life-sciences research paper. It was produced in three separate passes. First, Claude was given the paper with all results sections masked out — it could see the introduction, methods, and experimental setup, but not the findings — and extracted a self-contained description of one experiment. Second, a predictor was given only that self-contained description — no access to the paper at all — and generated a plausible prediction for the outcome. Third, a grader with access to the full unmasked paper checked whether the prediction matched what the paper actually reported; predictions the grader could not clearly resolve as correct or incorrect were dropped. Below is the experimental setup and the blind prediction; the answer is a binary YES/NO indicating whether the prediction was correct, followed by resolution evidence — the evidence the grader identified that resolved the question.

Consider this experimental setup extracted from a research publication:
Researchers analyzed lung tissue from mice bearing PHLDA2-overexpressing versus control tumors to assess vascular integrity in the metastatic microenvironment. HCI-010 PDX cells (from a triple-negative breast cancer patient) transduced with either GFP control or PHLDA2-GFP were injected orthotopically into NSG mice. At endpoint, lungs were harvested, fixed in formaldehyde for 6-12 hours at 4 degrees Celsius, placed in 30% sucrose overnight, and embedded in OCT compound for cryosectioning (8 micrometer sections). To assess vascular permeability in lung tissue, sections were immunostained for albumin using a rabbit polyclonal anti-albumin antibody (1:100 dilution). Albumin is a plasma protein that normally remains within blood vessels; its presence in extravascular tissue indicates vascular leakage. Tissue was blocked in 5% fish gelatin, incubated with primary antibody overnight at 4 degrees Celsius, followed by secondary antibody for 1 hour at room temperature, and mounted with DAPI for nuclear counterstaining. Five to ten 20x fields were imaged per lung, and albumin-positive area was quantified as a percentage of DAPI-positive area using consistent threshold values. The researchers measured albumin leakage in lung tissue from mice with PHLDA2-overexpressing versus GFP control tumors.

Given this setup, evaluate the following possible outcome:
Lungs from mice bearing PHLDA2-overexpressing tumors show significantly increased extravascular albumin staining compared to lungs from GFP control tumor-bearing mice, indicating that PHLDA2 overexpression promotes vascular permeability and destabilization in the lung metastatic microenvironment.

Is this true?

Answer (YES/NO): YES